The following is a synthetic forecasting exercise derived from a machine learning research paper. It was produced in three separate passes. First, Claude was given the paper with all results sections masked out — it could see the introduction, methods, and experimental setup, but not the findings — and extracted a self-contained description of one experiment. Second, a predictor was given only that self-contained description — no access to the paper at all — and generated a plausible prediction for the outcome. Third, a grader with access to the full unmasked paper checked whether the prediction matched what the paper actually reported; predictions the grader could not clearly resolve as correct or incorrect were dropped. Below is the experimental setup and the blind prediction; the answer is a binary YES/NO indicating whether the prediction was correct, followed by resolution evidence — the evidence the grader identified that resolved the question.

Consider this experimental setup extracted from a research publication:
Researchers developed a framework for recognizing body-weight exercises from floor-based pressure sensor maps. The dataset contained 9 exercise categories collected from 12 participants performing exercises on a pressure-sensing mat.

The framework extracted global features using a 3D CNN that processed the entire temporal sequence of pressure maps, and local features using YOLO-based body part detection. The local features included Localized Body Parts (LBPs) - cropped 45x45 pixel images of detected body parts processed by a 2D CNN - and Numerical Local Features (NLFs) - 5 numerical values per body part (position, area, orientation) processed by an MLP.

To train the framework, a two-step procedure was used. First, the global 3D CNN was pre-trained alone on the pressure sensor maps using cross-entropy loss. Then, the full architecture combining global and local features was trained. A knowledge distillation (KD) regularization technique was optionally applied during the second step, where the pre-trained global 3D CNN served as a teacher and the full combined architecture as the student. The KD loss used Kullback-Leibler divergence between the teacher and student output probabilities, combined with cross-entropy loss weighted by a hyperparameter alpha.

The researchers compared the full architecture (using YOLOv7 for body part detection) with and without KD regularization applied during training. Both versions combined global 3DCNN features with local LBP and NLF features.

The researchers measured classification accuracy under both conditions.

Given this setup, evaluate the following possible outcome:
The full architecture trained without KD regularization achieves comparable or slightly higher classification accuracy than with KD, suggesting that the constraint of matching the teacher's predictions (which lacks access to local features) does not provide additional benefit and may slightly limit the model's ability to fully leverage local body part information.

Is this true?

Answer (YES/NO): NO